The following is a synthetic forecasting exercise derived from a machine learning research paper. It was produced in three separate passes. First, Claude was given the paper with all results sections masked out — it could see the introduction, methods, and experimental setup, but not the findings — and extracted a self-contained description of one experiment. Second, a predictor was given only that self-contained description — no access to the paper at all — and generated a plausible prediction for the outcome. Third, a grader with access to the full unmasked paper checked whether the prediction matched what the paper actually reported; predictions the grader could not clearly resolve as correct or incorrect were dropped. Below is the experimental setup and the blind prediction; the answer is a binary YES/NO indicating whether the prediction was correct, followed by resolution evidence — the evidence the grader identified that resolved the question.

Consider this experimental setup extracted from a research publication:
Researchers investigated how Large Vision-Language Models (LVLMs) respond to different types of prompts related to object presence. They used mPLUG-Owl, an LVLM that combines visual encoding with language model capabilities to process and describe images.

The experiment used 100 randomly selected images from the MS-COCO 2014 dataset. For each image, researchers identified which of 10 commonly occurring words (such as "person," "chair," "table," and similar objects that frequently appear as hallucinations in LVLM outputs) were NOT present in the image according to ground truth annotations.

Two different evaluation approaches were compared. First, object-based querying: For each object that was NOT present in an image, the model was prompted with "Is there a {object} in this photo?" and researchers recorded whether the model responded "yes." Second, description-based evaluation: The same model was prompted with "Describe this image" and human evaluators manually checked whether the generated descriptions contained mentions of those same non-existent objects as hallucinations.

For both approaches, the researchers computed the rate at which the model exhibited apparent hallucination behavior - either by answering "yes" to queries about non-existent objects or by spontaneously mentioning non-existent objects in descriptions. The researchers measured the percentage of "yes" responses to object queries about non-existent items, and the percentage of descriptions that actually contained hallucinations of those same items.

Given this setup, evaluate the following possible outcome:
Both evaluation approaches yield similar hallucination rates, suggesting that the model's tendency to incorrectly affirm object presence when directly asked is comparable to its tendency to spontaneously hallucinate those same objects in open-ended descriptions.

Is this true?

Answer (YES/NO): NO